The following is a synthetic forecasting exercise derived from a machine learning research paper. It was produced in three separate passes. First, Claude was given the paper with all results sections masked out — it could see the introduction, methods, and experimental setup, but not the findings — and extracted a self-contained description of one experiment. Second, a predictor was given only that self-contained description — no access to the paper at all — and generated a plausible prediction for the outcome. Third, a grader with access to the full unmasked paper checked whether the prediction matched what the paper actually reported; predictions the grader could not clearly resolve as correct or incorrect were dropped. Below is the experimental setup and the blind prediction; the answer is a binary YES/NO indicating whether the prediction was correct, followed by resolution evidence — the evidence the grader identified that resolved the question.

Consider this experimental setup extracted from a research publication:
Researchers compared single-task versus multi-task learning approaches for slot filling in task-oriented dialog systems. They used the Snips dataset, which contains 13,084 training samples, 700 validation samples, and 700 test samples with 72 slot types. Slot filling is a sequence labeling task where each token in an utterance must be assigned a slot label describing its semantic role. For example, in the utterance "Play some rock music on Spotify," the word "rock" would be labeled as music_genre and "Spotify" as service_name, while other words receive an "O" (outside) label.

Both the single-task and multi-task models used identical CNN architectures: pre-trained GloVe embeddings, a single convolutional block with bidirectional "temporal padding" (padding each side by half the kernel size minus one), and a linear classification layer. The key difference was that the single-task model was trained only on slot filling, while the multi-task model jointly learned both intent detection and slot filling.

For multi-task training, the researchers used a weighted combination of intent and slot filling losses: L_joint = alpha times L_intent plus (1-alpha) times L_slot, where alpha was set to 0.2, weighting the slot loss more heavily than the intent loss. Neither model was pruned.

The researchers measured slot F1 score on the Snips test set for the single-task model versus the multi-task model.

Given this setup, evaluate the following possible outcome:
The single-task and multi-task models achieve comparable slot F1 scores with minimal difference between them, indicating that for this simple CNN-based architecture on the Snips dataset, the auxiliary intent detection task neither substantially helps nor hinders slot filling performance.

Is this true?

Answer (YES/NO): NO